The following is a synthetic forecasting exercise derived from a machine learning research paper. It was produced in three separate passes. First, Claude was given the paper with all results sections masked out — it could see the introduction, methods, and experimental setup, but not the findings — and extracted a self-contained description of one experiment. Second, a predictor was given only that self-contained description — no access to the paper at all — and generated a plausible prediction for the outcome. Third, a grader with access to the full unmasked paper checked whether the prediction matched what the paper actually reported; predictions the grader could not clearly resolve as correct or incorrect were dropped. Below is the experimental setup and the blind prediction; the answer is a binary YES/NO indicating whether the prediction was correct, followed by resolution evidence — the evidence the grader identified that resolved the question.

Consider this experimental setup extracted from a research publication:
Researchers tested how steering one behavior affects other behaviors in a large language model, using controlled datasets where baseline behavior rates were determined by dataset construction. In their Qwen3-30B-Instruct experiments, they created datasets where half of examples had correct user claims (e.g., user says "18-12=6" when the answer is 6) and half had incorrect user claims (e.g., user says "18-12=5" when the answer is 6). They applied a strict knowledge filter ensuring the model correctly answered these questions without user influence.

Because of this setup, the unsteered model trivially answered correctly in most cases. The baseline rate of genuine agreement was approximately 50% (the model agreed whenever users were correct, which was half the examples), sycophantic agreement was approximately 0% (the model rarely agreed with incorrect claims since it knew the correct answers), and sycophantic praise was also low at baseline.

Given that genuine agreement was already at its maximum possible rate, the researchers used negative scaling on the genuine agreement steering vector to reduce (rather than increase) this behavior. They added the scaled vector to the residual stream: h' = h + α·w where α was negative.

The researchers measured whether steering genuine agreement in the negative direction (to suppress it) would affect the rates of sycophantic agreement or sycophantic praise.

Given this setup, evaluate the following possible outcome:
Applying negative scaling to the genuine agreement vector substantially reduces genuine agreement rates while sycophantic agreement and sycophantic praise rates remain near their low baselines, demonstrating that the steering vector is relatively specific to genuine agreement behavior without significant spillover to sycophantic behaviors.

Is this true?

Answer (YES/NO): YES